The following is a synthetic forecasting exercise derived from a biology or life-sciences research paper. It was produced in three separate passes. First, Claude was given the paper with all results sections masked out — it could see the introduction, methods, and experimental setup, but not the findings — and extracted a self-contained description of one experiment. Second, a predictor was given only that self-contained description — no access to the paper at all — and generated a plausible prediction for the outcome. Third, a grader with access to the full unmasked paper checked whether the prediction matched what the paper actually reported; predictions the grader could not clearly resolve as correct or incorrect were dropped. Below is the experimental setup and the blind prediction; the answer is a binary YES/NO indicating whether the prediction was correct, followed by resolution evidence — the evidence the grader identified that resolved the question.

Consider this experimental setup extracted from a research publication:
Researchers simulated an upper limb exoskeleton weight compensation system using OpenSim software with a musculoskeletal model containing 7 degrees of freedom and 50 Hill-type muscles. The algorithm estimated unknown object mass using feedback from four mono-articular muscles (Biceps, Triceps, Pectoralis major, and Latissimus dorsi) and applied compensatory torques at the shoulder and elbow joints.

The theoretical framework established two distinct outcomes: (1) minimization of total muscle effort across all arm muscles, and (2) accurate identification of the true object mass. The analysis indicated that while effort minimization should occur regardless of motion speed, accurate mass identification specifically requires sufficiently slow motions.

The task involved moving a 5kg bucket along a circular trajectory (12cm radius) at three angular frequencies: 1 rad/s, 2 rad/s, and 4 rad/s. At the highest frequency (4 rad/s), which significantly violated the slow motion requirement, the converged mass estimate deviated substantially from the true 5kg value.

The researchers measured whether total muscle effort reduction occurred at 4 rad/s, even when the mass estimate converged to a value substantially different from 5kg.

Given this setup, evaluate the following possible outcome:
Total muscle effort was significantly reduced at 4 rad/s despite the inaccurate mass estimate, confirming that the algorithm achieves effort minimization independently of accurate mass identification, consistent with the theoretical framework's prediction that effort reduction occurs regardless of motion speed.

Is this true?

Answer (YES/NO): YES